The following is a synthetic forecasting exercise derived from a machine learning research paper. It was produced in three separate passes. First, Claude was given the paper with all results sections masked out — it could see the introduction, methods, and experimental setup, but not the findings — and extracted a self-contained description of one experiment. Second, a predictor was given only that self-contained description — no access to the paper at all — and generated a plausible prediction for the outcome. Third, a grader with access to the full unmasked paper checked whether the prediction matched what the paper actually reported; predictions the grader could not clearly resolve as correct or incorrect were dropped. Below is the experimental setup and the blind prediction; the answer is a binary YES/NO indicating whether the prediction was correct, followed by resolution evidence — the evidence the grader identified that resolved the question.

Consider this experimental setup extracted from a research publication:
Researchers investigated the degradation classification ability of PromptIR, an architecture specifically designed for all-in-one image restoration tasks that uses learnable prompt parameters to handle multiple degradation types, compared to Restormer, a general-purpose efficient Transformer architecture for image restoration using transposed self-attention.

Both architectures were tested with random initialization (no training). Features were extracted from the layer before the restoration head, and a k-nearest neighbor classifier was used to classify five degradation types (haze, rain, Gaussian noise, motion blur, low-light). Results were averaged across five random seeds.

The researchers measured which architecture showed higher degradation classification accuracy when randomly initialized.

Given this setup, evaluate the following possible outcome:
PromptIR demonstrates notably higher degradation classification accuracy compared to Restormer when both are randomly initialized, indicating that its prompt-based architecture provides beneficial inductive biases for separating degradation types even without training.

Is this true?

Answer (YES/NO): NO